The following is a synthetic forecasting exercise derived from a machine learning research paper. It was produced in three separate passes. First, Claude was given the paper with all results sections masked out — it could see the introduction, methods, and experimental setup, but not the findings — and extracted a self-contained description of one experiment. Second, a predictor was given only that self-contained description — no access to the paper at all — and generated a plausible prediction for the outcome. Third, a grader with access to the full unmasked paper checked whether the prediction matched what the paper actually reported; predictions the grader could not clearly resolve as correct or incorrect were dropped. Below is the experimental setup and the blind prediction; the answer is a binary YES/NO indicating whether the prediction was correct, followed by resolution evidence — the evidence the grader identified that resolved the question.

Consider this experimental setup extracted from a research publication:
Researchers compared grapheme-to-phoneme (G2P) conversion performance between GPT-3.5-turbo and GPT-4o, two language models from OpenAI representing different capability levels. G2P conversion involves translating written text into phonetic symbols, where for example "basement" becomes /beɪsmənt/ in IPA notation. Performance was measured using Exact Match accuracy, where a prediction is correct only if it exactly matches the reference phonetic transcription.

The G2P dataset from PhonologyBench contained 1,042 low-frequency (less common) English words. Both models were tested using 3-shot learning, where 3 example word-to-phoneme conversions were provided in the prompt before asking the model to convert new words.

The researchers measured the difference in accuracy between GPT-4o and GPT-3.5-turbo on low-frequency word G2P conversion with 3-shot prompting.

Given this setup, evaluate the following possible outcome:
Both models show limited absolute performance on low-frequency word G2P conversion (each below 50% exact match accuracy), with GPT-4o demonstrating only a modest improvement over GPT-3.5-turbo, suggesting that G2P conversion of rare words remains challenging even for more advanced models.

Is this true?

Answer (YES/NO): YES